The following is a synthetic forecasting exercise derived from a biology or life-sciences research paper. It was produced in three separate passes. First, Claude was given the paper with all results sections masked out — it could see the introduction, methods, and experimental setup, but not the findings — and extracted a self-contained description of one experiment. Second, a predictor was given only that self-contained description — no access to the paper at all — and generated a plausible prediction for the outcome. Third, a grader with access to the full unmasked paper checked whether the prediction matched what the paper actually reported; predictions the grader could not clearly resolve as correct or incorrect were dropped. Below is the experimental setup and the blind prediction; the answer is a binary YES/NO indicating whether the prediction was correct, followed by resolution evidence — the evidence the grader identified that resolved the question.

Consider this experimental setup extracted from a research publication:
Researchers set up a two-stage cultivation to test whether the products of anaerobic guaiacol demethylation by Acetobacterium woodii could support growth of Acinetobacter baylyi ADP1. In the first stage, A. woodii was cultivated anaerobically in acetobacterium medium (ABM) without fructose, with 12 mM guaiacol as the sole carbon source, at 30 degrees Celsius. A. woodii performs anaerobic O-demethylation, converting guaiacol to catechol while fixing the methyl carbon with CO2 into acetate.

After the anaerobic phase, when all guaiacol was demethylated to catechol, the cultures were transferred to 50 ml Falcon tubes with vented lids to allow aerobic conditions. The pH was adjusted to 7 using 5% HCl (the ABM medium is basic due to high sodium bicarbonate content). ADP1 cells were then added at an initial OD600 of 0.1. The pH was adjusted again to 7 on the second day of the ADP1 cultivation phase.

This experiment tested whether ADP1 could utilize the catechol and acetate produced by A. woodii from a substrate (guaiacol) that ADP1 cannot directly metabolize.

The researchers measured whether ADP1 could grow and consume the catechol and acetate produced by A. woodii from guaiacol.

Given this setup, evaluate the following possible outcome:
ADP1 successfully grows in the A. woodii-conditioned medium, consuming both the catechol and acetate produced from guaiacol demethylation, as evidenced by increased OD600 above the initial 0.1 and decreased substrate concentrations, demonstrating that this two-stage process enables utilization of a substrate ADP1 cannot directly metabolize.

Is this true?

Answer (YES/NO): YES